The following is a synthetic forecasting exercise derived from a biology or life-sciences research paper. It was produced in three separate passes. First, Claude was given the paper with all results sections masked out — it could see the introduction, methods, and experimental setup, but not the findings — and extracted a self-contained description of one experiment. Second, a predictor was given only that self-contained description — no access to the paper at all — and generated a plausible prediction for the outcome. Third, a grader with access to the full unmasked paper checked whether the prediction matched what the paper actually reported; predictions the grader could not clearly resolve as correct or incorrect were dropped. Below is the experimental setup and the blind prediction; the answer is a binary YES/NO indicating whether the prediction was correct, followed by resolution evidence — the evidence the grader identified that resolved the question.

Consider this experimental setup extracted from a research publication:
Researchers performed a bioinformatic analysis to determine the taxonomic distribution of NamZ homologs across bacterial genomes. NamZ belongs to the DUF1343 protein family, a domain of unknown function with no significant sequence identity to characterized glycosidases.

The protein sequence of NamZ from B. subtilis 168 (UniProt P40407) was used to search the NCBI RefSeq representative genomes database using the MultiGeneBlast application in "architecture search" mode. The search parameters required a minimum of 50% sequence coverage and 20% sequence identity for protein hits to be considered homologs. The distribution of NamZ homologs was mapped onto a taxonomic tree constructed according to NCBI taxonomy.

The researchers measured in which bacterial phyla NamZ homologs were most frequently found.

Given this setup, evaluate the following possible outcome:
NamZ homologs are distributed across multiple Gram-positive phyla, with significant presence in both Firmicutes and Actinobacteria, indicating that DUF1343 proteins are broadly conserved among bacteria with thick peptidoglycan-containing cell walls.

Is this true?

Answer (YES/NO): NO